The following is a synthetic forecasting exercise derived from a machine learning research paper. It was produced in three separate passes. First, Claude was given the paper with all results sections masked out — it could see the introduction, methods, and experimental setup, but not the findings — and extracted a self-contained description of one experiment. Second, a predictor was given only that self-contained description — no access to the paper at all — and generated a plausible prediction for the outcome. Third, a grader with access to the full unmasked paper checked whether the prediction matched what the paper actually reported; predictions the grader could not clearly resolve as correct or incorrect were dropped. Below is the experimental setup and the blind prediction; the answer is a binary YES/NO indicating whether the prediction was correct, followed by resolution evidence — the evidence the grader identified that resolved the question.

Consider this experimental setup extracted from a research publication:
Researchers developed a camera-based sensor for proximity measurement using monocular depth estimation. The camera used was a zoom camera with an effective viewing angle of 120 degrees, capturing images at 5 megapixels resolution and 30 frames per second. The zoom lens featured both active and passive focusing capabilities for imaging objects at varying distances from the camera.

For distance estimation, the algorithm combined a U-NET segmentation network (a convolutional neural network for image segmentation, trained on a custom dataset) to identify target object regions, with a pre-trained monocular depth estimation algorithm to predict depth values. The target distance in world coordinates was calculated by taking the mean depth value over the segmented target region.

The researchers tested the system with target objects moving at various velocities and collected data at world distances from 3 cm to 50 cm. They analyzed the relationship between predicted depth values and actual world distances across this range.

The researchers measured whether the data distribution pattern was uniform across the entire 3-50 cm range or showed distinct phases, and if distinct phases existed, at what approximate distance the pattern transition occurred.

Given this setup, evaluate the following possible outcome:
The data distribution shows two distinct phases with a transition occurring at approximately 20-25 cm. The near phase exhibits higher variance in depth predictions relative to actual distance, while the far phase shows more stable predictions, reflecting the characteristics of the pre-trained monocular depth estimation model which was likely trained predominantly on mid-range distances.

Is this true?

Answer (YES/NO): NO